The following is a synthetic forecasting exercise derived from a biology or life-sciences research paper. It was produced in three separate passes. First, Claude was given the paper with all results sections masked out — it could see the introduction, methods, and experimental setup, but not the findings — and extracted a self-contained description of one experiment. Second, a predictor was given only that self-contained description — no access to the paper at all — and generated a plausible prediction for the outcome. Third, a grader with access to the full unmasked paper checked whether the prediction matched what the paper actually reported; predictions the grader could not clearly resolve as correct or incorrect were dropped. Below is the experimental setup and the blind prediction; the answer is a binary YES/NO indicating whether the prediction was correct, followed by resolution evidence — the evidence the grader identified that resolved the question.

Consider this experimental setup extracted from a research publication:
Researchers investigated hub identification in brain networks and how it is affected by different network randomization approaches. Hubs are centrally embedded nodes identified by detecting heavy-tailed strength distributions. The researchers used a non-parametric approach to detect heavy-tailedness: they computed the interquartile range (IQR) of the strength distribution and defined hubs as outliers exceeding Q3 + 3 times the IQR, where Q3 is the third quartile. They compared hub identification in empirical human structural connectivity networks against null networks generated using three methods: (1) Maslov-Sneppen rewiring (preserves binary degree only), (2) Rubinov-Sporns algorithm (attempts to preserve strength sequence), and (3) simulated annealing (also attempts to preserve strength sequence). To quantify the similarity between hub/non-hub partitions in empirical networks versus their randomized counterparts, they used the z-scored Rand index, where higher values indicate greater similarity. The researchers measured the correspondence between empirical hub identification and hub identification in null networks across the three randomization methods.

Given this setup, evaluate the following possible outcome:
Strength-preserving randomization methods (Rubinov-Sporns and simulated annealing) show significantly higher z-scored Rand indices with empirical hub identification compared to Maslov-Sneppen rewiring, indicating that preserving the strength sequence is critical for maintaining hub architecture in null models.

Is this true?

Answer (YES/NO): NO